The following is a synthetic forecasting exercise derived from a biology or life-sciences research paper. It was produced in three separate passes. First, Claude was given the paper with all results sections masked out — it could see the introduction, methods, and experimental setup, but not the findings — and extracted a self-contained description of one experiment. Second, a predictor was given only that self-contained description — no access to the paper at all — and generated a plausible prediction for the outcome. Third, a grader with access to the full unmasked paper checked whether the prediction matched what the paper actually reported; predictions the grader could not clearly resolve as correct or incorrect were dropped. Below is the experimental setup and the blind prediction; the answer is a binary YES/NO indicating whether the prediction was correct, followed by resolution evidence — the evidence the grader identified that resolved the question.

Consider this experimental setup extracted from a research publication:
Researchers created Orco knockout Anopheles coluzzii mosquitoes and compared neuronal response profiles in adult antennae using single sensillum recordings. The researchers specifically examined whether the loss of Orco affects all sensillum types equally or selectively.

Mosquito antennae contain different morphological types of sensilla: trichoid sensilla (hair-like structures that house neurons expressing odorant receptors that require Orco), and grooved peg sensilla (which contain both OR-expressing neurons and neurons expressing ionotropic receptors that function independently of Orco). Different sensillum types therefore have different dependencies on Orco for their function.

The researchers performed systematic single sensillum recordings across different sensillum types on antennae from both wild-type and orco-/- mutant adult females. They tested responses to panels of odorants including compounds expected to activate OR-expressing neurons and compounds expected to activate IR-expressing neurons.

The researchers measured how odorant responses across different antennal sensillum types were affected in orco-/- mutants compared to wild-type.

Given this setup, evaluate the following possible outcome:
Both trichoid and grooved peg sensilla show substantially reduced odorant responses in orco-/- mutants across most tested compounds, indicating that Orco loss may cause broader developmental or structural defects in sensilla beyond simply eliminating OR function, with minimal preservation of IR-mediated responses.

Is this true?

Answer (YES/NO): NO